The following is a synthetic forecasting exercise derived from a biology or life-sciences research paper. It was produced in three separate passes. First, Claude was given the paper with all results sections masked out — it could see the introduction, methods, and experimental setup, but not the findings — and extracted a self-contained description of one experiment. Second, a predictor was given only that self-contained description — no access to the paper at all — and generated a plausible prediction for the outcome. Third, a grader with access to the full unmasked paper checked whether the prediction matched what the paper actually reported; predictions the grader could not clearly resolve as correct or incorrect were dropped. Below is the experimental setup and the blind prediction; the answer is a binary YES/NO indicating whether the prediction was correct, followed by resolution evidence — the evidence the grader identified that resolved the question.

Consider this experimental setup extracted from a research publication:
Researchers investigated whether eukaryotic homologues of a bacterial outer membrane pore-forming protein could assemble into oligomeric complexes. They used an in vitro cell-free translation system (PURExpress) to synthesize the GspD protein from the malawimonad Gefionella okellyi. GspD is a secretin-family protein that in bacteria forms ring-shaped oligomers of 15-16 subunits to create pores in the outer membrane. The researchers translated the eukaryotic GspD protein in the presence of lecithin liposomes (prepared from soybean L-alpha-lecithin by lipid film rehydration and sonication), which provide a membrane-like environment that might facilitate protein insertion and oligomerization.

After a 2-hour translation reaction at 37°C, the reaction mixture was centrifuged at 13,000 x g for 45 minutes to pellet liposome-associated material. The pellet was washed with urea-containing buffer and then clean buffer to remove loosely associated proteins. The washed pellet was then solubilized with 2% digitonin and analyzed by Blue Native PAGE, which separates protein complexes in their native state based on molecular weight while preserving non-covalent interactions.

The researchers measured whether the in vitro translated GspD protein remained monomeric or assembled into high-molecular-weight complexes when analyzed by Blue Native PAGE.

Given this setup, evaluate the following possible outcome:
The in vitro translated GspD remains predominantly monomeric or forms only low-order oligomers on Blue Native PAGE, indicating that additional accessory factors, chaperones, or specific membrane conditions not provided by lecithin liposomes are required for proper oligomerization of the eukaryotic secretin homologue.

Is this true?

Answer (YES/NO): NO